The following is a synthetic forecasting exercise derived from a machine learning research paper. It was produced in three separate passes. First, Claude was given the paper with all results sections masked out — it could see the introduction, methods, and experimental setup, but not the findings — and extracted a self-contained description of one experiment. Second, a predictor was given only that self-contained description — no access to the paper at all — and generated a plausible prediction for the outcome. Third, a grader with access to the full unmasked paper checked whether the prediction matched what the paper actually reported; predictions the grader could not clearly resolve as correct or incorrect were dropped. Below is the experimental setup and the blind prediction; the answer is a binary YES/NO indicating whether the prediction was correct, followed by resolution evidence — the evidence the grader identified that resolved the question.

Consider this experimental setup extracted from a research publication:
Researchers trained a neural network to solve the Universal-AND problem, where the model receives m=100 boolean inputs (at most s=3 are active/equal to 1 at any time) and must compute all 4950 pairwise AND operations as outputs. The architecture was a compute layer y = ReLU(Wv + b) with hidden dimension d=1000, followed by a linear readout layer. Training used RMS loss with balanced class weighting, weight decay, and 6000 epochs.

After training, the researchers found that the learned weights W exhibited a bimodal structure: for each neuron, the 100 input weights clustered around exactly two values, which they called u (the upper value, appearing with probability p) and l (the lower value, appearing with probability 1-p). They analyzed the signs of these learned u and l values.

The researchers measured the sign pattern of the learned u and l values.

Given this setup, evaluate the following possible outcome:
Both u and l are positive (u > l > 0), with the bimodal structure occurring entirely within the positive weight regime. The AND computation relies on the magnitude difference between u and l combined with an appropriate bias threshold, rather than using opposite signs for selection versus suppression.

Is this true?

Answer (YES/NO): NO